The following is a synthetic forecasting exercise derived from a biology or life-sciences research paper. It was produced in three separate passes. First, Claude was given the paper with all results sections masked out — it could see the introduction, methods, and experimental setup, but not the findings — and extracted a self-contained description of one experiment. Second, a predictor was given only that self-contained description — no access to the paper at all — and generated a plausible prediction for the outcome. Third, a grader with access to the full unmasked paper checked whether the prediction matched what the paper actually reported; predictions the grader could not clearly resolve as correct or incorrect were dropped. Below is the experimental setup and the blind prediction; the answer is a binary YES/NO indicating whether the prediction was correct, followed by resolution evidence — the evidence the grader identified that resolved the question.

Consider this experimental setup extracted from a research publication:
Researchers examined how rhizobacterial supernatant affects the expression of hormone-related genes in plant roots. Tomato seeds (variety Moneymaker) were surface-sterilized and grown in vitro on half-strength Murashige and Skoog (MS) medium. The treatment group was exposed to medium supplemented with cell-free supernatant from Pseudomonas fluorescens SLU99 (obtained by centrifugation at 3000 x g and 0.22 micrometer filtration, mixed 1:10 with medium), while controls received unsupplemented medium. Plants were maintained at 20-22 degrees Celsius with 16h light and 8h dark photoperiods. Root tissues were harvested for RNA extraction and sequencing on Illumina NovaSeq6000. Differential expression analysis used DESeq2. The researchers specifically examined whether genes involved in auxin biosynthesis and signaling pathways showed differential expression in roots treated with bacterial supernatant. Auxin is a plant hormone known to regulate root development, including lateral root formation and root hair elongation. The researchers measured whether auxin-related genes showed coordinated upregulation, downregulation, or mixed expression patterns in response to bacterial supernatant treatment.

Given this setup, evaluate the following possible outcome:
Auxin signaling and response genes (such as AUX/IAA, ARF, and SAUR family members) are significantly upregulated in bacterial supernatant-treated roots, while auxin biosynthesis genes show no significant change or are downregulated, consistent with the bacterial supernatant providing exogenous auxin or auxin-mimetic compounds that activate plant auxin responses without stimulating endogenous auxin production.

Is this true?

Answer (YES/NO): NO